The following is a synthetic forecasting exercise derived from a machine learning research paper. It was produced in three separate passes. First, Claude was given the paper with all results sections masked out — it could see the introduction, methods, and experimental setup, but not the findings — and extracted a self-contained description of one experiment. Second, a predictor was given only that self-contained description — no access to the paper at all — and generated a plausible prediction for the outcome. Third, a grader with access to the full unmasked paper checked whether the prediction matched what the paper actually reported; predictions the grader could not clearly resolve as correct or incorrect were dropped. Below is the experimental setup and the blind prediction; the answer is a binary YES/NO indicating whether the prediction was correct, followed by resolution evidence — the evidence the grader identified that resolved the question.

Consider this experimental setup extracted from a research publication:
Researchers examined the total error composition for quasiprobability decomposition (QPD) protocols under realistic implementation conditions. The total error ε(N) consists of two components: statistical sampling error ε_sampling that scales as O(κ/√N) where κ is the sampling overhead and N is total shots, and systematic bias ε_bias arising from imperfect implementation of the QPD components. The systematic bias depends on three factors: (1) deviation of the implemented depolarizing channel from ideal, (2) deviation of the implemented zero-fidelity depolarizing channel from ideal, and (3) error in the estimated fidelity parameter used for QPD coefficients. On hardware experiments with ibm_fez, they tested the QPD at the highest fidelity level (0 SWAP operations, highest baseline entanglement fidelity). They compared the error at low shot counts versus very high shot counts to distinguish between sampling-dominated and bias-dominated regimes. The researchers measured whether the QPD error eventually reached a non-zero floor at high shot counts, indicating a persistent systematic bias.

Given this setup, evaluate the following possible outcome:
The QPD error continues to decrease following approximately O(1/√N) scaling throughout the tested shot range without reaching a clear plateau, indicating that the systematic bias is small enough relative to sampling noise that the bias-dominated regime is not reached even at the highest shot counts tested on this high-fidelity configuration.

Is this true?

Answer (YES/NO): YES